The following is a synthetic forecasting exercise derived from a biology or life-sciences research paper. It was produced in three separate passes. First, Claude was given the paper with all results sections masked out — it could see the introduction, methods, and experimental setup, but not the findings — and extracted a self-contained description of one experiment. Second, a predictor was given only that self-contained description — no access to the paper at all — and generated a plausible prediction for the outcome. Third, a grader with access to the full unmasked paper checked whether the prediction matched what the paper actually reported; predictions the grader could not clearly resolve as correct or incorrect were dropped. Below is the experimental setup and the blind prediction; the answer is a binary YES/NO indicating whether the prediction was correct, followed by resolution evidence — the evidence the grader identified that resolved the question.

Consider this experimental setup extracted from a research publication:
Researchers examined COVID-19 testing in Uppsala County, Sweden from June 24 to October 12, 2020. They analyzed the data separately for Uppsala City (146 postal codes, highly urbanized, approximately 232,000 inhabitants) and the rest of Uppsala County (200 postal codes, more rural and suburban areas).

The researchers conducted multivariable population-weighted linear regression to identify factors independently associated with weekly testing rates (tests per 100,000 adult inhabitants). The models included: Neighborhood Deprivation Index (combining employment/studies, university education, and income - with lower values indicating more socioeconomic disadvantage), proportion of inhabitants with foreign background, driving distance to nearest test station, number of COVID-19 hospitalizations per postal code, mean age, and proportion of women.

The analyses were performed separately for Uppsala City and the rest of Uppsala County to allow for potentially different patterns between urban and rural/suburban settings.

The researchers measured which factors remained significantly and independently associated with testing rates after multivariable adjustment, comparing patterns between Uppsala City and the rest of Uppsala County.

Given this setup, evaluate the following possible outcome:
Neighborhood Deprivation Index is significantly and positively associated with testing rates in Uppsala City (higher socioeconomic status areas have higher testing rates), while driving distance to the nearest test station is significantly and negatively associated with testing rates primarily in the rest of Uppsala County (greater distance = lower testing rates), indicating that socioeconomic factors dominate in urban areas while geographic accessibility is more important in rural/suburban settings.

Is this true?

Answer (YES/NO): NO